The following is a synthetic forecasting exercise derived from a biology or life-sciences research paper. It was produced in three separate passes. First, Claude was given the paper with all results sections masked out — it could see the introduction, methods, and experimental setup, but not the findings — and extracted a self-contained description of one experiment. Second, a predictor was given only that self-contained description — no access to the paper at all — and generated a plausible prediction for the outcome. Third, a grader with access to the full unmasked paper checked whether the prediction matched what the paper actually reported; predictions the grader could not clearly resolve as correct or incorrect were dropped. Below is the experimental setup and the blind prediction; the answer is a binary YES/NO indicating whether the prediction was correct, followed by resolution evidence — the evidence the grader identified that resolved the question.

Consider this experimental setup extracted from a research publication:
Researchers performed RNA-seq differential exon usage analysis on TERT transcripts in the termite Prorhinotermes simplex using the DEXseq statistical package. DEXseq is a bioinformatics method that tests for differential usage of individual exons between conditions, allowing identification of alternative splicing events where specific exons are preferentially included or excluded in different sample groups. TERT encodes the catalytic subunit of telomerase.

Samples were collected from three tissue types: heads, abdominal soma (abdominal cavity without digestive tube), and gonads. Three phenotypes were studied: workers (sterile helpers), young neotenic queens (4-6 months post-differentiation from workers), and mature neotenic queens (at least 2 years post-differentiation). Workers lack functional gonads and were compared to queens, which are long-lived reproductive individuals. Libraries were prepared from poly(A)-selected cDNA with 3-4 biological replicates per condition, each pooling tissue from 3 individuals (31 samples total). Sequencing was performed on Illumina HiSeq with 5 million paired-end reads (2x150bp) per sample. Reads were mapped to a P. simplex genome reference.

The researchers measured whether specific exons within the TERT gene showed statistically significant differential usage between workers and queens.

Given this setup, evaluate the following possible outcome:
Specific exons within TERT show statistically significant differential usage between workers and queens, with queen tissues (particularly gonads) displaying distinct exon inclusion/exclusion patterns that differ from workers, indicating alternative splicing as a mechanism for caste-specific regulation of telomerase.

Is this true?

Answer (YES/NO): NO